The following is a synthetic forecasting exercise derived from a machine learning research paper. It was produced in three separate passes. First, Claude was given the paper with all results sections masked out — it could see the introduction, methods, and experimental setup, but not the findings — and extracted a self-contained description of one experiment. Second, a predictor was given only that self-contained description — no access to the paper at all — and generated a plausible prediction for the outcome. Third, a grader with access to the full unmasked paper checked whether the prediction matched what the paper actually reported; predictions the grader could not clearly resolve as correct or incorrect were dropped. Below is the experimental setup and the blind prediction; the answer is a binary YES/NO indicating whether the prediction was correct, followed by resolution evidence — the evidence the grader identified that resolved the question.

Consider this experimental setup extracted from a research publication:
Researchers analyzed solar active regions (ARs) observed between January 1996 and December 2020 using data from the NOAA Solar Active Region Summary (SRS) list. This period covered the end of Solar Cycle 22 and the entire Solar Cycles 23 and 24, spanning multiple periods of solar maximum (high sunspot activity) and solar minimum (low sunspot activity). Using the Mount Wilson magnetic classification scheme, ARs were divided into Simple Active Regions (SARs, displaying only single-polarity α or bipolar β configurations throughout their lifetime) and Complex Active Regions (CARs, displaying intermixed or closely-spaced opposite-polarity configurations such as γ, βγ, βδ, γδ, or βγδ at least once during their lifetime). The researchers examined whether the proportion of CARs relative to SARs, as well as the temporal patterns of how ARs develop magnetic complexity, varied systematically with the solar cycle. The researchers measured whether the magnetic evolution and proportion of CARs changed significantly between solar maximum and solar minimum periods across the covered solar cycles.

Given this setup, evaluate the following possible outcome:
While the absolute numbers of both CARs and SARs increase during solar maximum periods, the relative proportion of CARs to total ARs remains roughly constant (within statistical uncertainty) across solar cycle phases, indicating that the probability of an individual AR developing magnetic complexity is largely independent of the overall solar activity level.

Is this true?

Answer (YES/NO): NO